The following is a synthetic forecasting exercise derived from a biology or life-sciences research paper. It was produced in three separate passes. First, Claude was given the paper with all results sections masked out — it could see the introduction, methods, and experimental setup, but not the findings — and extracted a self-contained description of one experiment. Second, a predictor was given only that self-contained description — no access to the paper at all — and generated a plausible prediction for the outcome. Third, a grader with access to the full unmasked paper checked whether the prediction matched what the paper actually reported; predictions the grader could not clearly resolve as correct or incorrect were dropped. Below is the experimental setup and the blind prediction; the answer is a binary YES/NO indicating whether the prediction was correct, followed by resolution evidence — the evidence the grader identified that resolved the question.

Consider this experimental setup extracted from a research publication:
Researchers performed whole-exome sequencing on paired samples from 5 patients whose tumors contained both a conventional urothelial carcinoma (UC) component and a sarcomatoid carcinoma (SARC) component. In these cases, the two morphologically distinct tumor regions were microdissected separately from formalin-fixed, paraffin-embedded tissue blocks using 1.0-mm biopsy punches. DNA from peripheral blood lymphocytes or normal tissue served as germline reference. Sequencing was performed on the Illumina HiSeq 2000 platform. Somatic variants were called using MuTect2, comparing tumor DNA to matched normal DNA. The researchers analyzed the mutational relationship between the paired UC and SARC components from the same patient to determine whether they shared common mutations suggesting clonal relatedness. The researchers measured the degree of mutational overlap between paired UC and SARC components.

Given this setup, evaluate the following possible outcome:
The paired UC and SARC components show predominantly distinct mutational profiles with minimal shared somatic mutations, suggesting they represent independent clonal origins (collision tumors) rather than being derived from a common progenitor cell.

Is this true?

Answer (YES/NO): NO